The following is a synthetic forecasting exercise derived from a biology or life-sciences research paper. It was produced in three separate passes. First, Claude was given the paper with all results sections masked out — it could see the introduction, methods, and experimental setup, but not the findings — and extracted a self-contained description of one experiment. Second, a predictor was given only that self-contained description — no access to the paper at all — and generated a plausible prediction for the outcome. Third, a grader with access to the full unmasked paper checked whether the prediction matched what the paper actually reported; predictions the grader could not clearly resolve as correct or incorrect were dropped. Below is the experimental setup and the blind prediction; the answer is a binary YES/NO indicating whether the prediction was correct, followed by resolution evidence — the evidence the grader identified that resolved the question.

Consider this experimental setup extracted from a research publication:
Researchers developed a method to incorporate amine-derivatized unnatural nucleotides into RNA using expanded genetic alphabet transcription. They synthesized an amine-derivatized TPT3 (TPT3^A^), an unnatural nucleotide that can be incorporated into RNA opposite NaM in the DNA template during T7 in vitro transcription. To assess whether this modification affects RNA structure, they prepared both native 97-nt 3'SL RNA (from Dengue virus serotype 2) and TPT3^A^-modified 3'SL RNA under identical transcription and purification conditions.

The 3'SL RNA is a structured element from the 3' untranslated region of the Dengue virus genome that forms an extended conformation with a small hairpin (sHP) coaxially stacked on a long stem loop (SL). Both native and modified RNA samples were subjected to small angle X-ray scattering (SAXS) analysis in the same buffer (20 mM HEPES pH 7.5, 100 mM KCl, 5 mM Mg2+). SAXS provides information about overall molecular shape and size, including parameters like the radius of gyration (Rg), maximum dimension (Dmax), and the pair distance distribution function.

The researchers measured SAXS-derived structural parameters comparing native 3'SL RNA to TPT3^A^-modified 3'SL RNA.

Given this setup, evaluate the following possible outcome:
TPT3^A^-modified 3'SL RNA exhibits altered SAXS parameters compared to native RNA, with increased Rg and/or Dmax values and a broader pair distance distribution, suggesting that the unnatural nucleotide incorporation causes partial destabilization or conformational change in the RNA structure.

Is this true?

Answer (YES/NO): NO